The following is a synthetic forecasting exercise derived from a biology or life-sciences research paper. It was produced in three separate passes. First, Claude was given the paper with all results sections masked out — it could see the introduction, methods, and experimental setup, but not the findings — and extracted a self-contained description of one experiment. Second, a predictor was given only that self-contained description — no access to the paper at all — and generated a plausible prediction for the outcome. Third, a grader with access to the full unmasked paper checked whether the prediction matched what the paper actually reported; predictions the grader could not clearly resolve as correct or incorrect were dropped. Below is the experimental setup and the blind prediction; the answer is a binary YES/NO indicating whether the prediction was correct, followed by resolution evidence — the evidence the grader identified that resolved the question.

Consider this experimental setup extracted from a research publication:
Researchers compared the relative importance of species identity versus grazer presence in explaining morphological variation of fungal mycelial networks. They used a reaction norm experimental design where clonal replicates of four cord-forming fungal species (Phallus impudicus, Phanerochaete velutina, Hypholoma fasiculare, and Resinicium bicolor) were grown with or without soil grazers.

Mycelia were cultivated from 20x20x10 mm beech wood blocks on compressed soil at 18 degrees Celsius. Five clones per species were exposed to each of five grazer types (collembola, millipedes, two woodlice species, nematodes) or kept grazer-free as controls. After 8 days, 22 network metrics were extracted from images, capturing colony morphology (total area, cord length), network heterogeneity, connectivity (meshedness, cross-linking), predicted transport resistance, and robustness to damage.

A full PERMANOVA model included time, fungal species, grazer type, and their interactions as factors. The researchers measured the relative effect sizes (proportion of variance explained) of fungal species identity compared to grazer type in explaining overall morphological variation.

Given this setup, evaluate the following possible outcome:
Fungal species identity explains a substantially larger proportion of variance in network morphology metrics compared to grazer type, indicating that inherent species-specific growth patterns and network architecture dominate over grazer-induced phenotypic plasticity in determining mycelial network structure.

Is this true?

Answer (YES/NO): YES